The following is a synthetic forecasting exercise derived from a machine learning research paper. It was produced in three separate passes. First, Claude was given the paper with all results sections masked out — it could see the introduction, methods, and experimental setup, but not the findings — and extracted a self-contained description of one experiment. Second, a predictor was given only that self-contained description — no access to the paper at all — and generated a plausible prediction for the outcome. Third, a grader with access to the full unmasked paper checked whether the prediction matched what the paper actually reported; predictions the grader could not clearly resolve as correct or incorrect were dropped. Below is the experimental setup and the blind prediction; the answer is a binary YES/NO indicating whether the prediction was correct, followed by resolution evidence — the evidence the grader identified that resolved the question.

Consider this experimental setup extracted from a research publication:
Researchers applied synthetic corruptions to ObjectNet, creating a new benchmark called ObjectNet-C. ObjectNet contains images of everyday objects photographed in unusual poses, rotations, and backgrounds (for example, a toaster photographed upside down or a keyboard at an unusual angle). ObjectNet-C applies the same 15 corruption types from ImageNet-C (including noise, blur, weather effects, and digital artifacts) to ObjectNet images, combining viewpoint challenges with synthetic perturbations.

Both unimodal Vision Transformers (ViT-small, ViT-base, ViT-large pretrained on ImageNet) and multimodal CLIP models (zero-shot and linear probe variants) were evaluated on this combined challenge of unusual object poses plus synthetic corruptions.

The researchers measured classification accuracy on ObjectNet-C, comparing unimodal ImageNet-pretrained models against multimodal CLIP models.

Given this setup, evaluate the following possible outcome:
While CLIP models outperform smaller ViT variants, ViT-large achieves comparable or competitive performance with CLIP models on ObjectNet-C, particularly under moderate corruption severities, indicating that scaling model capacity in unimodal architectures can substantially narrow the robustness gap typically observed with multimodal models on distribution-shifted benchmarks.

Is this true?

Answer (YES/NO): NO